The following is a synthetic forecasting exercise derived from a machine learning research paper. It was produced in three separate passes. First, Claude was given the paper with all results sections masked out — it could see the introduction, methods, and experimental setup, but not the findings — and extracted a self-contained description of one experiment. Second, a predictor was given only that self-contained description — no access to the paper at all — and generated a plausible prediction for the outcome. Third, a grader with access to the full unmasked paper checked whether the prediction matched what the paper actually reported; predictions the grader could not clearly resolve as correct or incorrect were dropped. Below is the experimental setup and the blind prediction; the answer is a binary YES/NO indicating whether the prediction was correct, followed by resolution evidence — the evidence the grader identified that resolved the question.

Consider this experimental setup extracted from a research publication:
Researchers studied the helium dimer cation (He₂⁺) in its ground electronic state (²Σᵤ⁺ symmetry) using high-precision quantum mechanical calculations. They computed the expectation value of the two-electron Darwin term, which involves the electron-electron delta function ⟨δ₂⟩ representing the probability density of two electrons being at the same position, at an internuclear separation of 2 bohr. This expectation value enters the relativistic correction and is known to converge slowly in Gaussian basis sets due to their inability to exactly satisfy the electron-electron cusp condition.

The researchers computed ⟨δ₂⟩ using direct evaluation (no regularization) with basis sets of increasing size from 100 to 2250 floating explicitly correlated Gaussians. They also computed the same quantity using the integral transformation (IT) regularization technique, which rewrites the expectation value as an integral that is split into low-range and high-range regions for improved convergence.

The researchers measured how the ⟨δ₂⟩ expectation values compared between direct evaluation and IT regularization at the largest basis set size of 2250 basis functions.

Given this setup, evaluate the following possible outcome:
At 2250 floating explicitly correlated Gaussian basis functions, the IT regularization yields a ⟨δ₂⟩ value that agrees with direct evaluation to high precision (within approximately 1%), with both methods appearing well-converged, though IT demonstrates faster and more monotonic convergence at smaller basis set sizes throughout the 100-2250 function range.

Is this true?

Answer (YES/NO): YES